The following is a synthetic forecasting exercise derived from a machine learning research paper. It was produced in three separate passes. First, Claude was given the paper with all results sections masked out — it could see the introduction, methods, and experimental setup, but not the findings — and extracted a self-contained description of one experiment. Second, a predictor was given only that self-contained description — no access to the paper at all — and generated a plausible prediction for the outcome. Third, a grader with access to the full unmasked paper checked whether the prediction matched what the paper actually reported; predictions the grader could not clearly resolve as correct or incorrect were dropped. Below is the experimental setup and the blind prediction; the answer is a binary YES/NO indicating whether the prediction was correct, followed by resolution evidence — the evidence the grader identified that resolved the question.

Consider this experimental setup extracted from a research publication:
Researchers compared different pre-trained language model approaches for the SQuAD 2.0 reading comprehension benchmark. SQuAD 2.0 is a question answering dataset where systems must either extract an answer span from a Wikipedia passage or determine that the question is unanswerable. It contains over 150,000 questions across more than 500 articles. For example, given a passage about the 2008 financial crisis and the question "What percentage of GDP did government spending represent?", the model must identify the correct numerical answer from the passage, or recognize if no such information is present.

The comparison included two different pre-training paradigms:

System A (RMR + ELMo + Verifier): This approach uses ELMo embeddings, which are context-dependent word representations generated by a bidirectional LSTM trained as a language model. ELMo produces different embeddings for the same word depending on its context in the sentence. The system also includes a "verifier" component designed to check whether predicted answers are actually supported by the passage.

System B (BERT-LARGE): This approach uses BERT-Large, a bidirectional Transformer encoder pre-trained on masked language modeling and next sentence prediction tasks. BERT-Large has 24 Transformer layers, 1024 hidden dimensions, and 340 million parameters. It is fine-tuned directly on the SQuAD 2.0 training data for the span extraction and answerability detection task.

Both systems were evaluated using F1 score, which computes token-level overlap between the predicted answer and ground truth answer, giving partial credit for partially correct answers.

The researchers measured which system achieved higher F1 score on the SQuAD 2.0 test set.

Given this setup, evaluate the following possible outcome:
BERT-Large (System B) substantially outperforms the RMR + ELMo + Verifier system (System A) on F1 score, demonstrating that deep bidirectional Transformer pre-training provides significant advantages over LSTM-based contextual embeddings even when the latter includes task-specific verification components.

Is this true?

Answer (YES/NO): YES